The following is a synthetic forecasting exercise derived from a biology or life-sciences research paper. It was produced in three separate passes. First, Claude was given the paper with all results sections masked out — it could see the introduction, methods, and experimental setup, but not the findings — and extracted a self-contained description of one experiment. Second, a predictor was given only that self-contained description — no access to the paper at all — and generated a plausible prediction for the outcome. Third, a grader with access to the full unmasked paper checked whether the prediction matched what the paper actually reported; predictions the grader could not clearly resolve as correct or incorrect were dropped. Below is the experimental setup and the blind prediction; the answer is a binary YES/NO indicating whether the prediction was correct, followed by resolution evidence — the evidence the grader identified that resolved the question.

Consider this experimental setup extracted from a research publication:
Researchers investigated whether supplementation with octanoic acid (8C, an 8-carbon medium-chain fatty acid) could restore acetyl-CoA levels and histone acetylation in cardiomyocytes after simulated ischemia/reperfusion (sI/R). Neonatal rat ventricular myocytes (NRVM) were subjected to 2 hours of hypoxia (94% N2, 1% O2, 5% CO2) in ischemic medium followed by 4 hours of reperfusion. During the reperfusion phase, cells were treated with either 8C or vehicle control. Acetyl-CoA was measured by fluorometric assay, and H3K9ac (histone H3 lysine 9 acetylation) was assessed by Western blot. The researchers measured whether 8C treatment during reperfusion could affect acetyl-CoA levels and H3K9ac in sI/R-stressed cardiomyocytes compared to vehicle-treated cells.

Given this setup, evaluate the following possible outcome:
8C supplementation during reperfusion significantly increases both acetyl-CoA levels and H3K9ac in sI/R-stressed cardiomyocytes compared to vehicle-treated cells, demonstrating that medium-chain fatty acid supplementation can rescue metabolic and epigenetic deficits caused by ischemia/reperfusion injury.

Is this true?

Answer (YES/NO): YES